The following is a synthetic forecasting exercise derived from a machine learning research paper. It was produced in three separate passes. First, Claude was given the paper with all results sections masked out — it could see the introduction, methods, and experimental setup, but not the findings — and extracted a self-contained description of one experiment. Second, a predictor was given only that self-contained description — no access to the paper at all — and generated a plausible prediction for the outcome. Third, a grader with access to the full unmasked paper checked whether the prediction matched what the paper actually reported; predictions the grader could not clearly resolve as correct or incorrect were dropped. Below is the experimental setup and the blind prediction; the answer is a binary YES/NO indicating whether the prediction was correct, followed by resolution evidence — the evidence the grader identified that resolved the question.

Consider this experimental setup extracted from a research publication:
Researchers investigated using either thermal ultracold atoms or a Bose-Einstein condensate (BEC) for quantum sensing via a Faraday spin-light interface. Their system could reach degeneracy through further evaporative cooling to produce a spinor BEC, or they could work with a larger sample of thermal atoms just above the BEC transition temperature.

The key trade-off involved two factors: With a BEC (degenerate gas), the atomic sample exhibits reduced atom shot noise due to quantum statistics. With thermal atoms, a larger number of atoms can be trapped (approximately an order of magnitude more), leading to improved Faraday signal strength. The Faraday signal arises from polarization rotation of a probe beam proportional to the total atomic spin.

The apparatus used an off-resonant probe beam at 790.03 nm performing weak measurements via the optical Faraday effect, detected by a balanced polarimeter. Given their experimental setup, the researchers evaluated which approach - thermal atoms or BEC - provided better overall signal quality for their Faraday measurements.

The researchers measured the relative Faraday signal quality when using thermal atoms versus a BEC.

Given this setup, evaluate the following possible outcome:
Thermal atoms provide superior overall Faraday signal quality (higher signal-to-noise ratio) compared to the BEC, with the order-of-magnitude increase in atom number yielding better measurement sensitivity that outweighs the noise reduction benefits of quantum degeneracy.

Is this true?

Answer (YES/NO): YES